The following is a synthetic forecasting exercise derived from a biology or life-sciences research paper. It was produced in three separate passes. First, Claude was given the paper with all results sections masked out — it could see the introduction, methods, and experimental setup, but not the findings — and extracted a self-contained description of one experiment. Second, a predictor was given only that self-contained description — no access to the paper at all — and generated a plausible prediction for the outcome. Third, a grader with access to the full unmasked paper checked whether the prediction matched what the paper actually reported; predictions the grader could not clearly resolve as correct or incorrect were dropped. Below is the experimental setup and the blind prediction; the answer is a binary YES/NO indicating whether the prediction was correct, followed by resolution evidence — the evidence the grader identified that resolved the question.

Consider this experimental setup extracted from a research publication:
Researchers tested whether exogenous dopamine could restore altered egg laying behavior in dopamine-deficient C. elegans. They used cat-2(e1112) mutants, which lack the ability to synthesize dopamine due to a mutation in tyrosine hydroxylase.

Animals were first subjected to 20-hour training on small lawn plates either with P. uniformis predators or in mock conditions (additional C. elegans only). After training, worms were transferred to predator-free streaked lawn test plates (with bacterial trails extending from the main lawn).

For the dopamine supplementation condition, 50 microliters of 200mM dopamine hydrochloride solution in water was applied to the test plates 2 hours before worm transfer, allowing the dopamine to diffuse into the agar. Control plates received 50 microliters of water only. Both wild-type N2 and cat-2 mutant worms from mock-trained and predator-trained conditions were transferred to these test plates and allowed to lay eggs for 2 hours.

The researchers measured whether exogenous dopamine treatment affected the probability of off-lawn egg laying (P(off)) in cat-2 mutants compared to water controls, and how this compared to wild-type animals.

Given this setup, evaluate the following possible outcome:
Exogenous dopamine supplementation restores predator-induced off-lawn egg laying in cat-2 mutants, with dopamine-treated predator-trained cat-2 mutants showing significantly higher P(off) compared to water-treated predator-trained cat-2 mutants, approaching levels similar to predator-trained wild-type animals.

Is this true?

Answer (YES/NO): NO